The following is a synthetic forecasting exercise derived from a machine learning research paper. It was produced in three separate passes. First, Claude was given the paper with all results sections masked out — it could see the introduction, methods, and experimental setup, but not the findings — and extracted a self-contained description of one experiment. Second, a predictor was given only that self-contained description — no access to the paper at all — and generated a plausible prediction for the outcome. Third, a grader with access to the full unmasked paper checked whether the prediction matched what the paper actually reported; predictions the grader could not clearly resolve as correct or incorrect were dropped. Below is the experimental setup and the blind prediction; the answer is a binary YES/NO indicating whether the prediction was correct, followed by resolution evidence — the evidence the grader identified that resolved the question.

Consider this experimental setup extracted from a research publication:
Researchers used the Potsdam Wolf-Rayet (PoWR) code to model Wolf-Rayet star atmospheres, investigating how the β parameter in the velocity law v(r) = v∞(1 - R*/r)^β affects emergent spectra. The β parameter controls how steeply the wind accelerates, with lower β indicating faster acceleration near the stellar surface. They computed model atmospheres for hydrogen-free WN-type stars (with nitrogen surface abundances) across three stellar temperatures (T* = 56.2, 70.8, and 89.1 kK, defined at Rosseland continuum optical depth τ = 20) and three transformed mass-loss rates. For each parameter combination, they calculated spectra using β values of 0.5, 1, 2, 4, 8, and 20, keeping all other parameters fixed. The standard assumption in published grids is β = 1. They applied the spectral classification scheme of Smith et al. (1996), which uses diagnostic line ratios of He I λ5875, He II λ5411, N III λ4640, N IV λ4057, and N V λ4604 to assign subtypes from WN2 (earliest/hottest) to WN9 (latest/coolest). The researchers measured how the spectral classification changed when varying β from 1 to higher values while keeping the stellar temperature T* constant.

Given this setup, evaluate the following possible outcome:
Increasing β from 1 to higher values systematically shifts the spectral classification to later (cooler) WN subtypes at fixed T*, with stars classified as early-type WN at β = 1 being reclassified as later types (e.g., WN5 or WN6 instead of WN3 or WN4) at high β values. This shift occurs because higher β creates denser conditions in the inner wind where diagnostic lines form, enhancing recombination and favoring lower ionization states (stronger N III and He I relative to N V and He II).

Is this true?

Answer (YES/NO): YES